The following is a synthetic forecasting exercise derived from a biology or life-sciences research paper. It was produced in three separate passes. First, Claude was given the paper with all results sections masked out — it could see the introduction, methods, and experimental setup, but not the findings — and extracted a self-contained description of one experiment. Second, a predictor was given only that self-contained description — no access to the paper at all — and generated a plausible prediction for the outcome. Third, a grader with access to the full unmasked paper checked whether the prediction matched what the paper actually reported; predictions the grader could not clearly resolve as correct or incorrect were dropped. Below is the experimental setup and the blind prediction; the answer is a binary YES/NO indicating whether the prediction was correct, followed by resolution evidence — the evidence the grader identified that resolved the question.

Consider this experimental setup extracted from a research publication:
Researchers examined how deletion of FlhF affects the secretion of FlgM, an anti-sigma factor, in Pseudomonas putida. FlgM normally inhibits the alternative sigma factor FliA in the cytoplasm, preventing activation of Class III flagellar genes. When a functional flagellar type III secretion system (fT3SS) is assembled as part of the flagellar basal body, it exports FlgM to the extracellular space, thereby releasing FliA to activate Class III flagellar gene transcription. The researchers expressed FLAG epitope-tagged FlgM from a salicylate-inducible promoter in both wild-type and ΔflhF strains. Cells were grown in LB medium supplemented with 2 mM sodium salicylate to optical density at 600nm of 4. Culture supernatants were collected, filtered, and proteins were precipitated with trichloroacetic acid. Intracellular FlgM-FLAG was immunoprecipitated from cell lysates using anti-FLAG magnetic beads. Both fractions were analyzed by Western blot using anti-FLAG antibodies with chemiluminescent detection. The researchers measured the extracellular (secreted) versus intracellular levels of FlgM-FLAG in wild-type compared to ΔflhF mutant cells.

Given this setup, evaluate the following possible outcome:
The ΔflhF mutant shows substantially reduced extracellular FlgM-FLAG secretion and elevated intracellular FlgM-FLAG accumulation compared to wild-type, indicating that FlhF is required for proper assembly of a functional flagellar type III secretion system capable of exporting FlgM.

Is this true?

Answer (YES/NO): NO